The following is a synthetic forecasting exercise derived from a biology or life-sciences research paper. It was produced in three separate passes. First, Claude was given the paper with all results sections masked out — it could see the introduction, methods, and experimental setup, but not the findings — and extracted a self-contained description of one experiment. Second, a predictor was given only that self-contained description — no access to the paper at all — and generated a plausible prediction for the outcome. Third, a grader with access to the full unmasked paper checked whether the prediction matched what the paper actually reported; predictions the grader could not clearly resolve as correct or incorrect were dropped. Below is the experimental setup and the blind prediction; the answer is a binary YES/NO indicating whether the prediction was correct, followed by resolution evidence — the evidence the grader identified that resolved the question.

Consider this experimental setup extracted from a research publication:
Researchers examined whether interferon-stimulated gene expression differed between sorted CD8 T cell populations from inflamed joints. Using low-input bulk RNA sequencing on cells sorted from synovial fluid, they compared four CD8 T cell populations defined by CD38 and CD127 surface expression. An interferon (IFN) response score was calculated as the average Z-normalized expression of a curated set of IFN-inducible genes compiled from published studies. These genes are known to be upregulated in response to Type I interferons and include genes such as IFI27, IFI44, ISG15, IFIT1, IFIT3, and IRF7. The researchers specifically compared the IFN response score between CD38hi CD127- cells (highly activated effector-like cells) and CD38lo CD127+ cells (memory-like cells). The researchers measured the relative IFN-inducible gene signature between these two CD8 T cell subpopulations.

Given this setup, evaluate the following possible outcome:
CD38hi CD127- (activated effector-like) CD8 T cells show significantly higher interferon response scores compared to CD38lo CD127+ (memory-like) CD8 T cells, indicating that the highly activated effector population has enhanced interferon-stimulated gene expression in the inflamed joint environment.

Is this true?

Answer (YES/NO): NO